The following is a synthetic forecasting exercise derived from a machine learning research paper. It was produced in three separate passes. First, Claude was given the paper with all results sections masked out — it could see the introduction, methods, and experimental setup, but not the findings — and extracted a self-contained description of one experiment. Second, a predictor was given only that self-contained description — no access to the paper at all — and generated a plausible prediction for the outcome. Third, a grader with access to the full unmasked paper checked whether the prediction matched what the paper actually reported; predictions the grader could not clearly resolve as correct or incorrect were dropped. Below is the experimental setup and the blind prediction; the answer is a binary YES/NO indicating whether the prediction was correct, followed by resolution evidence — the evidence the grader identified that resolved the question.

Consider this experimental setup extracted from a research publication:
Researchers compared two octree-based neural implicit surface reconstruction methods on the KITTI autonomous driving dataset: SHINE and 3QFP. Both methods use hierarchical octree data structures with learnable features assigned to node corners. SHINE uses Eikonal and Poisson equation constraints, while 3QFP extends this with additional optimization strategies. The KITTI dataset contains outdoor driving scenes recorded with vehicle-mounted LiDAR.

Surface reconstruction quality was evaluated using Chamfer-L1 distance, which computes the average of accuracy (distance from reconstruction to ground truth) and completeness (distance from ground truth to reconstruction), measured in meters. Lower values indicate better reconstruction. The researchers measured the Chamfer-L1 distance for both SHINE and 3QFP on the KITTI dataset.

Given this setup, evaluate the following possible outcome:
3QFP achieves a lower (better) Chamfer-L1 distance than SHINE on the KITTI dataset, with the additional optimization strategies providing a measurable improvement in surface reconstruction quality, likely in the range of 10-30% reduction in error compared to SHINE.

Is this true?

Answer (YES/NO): NO